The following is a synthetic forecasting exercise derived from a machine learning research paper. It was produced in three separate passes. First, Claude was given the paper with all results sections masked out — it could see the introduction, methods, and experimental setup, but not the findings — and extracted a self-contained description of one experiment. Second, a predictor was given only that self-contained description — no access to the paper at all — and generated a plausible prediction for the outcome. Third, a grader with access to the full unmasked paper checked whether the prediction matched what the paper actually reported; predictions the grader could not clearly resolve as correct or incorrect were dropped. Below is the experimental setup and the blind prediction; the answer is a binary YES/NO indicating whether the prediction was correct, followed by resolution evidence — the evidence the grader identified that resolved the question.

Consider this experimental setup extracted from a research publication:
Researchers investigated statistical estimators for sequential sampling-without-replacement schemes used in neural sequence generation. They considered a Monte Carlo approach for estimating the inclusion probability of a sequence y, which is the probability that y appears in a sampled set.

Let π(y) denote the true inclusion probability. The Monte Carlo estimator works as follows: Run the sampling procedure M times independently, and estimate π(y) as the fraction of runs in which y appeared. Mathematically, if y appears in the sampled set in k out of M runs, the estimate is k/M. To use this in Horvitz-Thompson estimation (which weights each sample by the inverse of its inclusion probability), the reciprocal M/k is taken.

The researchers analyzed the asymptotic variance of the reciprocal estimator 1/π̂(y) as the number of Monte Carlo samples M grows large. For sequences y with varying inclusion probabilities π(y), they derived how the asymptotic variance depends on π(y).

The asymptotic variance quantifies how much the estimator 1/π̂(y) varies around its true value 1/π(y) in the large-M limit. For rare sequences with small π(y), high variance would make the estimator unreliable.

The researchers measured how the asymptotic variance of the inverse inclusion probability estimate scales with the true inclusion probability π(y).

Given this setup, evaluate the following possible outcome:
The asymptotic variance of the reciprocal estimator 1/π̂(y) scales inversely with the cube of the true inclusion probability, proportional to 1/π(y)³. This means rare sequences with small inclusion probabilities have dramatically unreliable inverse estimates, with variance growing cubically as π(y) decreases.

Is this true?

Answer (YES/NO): YES